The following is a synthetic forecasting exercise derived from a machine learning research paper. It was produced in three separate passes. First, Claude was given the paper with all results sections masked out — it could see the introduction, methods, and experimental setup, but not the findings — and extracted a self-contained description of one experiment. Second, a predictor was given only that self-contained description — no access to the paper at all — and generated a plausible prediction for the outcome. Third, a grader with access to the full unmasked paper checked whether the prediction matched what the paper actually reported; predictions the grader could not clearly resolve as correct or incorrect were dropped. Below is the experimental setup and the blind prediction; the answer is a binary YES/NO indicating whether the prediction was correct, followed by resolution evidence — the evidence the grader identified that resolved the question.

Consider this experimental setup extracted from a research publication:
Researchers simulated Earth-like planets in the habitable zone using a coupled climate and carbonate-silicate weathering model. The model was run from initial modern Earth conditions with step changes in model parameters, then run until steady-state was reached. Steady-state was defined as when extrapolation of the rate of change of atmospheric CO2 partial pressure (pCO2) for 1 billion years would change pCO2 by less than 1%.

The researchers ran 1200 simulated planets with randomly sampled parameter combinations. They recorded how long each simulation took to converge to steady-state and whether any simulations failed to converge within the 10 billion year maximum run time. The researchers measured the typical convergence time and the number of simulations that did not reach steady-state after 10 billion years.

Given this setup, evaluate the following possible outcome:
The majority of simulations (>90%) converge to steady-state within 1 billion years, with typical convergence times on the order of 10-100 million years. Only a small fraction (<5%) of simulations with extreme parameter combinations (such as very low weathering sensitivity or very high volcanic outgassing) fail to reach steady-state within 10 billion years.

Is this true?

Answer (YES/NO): NO